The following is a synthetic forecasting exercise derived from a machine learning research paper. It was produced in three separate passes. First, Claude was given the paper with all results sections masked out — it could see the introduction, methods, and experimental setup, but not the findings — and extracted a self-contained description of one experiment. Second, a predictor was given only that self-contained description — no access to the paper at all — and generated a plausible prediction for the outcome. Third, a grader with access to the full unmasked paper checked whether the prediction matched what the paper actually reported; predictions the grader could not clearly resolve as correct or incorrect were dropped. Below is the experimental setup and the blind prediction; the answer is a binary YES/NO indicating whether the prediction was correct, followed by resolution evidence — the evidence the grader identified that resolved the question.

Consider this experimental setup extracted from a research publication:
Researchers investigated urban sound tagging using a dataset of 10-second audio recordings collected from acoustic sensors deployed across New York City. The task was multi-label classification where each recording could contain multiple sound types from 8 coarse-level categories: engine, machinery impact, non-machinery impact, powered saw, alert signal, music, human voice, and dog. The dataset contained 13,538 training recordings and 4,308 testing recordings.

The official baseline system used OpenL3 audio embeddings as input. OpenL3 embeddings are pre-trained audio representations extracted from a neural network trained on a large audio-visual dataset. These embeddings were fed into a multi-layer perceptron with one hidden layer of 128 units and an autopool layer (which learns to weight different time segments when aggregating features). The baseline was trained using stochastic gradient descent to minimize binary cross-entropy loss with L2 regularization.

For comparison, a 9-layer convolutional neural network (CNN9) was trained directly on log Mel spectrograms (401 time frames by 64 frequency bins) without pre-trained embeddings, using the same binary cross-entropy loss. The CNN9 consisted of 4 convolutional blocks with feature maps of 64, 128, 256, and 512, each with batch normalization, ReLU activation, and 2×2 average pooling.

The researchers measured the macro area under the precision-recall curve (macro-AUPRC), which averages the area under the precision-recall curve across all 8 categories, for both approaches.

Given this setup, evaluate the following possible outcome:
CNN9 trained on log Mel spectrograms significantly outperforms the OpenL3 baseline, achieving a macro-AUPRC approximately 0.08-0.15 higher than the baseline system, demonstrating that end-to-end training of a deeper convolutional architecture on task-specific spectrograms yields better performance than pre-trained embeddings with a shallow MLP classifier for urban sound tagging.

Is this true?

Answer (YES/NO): NO